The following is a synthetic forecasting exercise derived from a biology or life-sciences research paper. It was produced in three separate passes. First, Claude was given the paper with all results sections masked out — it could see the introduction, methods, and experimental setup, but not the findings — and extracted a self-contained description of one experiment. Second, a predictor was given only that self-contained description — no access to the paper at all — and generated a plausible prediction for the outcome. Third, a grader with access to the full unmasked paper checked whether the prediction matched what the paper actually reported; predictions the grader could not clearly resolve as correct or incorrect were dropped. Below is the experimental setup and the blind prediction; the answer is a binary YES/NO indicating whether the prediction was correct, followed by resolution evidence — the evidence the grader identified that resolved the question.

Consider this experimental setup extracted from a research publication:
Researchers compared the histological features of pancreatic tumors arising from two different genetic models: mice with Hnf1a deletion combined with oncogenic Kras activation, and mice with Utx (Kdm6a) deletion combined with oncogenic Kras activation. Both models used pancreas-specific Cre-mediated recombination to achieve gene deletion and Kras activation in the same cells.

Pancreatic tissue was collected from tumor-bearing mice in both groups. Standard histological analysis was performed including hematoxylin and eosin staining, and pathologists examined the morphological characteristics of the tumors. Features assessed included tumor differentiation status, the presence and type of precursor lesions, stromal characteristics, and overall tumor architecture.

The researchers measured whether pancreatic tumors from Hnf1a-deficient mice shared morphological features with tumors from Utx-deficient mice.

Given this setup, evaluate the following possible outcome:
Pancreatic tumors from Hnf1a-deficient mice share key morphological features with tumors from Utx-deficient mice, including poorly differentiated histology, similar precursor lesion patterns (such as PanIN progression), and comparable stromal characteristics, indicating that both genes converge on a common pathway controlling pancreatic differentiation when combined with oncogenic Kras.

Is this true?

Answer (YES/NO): YES